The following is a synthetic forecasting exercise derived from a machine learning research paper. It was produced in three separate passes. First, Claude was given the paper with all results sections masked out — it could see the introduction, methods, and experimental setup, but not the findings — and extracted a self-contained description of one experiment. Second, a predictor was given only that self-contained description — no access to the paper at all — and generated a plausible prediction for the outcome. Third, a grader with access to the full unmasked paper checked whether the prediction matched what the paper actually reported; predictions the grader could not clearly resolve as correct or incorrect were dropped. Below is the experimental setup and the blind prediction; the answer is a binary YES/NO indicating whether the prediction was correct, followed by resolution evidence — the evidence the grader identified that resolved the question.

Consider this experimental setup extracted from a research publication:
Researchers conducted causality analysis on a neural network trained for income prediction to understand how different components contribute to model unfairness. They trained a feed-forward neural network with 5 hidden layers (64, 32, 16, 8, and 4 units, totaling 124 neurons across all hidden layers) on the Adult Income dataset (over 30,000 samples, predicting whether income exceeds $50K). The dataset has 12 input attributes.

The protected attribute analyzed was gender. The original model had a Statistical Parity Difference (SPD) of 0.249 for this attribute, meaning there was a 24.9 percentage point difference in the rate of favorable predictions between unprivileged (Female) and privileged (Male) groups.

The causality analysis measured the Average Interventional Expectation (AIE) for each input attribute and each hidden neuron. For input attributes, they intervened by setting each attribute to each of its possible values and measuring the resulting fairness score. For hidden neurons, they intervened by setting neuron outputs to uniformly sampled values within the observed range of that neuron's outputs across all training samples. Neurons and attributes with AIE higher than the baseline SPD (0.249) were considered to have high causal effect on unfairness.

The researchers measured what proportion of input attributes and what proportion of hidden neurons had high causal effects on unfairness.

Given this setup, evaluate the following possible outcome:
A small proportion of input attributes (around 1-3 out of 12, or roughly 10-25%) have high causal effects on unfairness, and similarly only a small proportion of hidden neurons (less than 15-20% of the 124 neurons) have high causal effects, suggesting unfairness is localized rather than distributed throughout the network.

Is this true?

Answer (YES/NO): NO